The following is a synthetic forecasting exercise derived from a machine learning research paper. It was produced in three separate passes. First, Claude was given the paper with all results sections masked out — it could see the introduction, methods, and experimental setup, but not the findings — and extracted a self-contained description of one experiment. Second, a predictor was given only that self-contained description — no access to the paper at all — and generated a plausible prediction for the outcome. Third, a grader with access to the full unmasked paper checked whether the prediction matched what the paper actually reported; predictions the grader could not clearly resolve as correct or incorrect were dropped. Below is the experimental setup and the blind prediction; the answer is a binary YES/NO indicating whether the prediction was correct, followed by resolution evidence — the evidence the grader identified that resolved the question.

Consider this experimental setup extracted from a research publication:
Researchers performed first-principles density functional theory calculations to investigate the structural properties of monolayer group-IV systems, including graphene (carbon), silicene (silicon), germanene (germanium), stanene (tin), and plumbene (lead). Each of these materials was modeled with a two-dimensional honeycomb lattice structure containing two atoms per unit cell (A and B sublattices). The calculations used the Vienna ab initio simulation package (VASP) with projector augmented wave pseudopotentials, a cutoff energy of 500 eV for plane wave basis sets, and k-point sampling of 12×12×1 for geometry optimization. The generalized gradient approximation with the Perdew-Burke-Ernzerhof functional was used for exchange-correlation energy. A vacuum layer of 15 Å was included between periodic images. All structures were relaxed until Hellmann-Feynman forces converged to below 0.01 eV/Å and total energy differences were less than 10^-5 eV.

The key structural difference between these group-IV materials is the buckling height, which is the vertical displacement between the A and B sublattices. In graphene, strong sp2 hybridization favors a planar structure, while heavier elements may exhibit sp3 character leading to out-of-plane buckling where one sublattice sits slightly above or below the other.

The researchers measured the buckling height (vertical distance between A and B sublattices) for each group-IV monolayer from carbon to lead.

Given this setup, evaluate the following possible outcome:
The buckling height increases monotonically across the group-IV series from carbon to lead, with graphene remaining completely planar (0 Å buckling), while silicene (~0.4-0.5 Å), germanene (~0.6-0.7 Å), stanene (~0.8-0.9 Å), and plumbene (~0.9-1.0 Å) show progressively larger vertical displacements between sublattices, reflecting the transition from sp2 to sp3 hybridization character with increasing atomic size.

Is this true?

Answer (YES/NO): YES